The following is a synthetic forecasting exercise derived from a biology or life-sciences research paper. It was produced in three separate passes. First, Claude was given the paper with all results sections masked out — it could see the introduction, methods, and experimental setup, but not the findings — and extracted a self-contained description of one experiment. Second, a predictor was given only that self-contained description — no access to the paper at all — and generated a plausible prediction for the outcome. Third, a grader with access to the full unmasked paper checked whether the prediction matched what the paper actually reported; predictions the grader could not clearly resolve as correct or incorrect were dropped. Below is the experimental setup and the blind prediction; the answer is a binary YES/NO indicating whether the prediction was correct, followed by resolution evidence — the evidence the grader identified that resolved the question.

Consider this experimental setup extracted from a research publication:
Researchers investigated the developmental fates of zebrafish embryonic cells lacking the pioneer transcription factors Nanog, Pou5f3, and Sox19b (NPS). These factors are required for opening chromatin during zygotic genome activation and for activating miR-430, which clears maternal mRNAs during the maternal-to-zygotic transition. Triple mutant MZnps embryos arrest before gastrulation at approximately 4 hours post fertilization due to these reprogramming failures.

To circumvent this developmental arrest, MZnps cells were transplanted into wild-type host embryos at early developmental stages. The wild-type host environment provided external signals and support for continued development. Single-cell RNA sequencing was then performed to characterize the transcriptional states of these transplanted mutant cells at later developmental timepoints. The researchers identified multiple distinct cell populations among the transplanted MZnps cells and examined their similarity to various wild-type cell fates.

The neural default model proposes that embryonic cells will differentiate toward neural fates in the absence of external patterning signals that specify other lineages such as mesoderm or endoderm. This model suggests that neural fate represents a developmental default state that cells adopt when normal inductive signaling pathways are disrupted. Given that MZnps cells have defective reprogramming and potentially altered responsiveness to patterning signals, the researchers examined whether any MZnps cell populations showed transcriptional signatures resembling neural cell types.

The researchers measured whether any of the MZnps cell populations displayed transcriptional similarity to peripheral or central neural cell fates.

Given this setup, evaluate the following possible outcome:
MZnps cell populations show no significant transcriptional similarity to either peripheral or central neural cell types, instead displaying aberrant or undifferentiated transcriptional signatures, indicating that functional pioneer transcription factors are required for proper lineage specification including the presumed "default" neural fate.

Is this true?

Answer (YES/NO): NO